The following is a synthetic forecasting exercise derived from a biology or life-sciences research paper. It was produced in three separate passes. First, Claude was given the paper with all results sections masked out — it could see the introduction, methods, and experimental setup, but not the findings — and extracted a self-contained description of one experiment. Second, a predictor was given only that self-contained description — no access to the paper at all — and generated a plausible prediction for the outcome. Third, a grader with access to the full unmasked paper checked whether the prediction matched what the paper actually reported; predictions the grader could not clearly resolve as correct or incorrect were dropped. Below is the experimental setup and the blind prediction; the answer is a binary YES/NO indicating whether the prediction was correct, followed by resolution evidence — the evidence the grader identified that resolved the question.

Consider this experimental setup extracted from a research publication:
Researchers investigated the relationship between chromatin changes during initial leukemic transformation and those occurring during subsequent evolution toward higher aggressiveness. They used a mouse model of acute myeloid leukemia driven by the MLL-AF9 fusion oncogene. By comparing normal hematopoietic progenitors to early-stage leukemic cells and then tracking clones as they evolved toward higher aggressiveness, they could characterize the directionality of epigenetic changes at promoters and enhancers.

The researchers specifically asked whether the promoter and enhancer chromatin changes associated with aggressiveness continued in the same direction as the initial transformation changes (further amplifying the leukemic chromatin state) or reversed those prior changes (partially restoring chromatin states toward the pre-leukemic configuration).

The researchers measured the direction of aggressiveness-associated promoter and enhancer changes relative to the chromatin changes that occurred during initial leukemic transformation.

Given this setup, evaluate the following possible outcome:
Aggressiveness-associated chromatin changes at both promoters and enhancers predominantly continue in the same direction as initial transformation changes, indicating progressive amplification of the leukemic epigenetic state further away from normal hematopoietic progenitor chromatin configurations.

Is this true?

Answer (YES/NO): NO